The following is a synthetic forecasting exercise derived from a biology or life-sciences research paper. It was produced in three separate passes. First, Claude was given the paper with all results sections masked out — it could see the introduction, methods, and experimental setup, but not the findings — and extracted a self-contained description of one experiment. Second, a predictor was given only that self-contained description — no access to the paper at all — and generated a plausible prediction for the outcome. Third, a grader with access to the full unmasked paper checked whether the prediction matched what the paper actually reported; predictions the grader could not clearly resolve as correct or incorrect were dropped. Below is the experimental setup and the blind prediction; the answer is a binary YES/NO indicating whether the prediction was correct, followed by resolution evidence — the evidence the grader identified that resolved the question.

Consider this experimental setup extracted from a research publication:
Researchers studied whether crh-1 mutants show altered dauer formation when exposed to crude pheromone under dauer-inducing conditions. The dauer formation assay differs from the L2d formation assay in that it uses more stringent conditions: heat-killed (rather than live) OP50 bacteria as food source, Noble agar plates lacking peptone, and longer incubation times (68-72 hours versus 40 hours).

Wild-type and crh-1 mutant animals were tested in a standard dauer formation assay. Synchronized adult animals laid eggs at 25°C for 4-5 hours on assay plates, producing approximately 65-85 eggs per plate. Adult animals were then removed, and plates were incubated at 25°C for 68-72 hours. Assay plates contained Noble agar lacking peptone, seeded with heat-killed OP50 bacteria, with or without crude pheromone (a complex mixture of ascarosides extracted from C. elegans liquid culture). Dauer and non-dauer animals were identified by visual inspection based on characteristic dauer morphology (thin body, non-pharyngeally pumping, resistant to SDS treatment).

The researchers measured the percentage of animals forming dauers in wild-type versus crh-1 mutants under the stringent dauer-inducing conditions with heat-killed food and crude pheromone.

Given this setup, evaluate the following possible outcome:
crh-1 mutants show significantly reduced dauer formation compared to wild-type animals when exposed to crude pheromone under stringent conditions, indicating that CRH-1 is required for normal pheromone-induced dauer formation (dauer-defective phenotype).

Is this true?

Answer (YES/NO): NO